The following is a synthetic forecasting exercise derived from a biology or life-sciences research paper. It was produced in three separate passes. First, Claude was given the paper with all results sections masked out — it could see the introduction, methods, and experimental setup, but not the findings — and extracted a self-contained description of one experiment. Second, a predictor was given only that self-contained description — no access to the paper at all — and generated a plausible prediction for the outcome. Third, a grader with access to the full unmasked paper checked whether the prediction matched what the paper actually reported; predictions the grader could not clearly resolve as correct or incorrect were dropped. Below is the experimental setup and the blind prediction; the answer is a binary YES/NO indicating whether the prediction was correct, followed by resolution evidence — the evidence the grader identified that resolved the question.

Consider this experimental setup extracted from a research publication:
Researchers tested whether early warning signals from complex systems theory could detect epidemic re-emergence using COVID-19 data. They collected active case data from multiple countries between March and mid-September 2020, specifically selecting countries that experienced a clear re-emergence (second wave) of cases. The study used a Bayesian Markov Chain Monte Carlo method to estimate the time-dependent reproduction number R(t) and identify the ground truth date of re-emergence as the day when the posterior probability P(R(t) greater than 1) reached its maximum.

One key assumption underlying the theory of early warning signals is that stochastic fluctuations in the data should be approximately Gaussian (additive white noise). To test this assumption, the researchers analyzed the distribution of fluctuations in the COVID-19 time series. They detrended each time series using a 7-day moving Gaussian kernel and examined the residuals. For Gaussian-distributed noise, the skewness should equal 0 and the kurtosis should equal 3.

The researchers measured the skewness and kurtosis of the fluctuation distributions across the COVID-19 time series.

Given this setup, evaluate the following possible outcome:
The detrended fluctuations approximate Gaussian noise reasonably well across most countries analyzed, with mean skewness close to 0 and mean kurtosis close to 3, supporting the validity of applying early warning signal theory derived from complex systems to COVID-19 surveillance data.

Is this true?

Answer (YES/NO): NO